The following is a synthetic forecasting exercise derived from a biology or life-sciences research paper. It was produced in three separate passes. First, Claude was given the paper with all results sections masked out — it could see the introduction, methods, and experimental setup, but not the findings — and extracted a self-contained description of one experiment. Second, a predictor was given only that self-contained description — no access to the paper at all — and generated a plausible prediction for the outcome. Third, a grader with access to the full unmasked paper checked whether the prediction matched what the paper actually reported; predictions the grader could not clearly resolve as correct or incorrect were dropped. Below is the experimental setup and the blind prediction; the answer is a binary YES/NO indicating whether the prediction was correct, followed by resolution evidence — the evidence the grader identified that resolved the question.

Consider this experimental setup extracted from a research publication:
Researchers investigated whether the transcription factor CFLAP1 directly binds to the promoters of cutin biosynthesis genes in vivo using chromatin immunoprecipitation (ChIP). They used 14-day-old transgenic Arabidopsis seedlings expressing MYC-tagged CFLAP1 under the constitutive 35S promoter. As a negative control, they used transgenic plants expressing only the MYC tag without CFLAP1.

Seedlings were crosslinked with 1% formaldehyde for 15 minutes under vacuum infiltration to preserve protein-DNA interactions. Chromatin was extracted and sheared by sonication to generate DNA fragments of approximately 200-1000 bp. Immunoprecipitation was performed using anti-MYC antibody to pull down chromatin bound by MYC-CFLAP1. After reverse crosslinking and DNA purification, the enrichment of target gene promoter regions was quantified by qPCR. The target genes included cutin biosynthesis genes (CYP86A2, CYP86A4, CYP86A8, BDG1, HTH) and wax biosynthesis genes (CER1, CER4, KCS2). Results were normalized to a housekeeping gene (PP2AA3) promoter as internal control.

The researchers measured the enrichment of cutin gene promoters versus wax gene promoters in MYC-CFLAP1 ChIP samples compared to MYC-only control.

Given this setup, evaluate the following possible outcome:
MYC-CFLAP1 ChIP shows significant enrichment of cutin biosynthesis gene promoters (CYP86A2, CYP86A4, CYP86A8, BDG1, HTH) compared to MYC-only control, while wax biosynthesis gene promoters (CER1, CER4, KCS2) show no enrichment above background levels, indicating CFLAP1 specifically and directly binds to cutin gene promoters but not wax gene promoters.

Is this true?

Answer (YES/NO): NO